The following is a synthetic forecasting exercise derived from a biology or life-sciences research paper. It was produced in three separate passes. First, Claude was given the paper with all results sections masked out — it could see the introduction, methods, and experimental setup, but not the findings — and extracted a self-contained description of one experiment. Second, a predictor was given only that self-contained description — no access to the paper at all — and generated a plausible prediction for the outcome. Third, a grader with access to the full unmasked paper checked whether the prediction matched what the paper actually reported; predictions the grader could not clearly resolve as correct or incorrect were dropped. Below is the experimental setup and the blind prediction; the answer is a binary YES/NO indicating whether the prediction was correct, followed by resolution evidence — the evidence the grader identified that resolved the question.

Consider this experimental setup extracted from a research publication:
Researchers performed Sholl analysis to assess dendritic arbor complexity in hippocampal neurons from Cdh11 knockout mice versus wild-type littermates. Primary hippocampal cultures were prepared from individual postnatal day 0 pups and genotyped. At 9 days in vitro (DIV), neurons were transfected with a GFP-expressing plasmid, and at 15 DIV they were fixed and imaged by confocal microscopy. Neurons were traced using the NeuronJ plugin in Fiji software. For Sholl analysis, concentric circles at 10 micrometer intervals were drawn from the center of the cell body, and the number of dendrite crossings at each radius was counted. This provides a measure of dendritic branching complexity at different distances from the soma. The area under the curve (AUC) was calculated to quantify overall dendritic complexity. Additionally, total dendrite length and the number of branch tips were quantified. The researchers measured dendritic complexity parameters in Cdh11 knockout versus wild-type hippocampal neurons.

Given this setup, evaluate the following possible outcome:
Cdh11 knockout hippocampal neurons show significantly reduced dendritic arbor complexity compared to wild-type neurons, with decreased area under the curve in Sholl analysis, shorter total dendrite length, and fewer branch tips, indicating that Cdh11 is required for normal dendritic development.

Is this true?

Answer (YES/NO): NO